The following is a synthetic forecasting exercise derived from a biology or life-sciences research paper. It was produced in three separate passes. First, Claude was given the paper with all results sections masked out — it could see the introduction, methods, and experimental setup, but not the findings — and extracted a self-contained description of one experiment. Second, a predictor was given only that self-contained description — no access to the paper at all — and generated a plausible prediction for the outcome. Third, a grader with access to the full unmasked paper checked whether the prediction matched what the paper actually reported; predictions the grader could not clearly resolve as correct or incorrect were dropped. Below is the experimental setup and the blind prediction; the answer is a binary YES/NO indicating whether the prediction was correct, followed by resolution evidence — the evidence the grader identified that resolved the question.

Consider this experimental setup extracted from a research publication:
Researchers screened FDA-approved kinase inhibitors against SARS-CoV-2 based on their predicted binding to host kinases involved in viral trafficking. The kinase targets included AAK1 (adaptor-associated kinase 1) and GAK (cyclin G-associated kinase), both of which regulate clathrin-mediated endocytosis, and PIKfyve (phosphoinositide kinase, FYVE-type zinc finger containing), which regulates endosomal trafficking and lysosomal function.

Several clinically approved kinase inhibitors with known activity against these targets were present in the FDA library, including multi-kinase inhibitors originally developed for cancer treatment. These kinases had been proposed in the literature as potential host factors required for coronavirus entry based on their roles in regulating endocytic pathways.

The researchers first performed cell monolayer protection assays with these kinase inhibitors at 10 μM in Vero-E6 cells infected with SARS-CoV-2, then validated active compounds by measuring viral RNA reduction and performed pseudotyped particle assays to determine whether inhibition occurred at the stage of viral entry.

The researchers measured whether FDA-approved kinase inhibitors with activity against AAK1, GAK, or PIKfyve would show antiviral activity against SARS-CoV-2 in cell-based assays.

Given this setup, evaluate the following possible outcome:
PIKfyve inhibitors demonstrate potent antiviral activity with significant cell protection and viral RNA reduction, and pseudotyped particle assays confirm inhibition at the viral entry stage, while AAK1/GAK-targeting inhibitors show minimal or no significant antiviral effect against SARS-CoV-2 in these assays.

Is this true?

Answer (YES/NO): NO